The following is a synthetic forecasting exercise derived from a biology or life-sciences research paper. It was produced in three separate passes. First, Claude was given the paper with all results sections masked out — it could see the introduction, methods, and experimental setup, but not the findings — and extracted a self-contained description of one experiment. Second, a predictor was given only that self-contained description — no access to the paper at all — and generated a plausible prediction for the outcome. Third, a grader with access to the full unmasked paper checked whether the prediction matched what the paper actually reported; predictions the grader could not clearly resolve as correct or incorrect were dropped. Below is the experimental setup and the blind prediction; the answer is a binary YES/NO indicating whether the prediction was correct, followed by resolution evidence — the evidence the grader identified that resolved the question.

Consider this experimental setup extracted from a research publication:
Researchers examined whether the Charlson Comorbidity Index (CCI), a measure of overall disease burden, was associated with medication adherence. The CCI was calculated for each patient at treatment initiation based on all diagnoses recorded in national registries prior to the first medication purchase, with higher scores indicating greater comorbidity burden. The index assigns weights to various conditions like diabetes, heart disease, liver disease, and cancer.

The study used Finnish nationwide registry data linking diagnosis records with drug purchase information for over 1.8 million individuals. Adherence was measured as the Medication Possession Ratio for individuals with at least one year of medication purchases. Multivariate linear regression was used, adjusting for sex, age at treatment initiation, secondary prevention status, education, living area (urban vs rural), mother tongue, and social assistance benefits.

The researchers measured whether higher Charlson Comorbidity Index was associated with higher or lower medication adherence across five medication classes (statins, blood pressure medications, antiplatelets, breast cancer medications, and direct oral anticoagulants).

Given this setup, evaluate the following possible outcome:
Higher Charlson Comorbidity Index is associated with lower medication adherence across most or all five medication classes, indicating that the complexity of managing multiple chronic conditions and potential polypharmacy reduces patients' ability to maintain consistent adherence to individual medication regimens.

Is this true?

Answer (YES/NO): NO